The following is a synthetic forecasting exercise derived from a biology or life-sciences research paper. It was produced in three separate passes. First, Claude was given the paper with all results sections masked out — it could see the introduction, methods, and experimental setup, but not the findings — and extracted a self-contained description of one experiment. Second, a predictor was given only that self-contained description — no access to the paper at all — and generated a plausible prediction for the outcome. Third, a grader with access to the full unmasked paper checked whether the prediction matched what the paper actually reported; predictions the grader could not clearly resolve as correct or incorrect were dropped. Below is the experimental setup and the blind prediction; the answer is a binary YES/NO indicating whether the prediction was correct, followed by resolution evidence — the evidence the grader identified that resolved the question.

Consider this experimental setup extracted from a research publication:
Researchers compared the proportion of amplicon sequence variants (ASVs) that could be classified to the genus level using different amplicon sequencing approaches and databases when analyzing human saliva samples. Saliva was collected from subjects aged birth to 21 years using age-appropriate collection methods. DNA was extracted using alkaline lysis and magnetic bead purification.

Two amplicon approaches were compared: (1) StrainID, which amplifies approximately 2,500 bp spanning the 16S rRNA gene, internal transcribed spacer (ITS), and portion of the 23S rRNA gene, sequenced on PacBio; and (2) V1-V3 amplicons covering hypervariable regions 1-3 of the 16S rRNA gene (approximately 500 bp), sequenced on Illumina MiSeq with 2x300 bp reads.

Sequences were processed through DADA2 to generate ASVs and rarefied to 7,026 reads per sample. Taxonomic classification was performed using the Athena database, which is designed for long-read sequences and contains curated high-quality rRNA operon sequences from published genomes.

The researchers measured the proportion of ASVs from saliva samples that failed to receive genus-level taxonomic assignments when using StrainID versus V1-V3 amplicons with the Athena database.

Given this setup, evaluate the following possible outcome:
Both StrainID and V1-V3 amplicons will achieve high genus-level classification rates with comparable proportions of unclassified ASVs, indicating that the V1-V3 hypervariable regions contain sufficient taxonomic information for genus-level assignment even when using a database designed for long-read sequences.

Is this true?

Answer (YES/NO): NO